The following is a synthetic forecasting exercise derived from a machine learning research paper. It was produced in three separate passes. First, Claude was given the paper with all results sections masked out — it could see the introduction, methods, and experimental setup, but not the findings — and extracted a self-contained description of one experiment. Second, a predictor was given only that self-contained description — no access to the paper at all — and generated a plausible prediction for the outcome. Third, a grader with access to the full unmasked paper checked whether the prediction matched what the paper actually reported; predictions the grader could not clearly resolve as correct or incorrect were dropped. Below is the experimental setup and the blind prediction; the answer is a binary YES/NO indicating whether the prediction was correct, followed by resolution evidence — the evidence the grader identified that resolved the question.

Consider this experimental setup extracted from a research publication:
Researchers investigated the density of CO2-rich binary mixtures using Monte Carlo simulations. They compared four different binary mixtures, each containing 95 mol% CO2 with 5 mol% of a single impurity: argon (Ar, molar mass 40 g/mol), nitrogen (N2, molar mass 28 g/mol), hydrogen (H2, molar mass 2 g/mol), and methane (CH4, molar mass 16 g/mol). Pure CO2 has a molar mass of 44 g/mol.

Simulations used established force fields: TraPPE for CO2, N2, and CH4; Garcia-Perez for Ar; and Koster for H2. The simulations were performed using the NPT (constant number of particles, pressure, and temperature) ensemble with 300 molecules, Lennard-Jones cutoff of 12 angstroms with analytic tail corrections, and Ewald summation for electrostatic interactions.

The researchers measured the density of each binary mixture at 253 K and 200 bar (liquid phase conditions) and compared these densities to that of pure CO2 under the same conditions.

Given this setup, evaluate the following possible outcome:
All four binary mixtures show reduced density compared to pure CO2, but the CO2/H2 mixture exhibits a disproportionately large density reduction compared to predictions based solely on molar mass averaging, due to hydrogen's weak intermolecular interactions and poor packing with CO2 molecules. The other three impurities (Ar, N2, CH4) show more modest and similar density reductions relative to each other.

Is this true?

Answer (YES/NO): NO